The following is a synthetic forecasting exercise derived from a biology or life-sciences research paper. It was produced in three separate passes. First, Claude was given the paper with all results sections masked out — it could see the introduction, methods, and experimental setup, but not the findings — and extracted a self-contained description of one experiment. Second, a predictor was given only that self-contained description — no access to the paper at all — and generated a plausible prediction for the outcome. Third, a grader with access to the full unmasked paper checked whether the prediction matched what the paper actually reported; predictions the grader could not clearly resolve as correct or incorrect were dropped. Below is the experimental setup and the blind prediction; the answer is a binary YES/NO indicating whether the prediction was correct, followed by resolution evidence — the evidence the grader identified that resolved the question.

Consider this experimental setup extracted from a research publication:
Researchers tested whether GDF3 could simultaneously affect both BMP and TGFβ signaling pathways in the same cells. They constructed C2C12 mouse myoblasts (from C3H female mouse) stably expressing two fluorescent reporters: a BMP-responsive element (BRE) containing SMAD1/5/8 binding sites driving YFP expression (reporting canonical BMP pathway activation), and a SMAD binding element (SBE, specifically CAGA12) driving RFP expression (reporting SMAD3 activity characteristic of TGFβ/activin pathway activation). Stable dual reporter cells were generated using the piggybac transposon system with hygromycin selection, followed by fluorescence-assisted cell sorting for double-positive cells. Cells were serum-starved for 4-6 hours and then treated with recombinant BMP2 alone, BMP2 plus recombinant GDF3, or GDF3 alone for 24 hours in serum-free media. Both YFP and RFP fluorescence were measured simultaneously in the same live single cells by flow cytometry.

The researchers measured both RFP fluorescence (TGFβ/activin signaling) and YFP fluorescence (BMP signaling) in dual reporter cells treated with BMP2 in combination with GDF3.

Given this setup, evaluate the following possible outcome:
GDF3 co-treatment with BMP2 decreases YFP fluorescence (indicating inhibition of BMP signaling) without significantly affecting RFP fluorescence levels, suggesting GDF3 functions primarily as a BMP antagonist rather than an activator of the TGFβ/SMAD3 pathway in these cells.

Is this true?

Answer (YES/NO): NO